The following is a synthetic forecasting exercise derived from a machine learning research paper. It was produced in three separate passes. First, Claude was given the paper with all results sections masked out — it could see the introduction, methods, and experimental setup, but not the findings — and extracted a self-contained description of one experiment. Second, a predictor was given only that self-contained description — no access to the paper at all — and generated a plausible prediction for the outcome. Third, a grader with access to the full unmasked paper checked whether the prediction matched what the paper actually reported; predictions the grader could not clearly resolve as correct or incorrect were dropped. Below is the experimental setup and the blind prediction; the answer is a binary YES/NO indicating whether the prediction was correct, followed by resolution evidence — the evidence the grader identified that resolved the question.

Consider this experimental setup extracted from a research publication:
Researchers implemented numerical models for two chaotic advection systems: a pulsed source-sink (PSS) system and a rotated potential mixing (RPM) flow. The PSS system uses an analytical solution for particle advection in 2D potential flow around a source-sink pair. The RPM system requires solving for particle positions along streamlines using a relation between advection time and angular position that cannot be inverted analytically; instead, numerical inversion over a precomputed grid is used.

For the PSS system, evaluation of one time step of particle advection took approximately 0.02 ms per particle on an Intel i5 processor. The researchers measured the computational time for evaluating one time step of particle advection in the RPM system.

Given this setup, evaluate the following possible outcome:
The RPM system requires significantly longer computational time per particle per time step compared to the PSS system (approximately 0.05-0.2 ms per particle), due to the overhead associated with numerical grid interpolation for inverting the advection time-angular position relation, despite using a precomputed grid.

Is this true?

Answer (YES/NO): YES